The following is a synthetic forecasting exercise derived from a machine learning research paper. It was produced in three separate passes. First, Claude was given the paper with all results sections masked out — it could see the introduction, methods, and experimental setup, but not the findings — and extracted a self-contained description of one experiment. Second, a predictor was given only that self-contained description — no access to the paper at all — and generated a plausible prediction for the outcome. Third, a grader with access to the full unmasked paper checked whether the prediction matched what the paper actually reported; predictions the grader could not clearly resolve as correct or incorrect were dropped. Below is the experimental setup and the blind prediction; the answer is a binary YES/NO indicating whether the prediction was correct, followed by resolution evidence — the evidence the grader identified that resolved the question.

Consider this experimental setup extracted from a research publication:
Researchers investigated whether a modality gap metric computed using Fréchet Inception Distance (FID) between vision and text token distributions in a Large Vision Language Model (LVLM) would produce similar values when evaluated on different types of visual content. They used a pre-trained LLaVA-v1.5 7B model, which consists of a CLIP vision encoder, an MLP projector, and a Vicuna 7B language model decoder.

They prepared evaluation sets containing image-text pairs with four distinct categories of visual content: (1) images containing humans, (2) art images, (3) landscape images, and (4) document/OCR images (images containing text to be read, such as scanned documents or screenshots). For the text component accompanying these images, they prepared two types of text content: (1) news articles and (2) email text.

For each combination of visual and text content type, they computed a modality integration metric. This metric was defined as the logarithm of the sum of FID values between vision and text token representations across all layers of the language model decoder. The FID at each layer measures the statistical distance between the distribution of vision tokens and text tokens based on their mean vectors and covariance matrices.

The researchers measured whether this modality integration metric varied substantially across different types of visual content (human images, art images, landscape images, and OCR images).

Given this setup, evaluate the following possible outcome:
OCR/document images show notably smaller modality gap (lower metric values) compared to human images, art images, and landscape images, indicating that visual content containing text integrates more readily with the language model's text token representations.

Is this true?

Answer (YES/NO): NO